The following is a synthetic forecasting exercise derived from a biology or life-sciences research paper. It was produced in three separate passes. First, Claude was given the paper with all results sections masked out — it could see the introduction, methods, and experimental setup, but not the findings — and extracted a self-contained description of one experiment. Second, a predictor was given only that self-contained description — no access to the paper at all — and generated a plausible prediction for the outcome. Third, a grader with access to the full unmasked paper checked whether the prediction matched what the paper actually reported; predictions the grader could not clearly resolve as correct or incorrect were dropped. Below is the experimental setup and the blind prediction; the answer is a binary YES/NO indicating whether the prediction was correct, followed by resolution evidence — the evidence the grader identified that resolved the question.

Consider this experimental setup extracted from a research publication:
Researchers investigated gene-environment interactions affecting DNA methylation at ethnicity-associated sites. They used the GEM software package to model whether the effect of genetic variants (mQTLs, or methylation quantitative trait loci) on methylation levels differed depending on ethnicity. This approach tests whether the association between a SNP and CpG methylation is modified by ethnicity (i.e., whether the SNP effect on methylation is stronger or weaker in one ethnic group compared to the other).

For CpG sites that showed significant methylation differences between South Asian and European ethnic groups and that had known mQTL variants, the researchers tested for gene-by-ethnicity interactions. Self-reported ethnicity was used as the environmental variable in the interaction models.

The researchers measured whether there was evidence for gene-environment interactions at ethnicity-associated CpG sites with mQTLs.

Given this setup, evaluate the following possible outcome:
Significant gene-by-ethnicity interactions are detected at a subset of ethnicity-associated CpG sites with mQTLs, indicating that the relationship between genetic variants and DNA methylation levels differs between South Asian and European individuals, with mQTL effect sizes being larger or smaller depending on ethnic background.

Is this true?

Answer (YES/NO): YES